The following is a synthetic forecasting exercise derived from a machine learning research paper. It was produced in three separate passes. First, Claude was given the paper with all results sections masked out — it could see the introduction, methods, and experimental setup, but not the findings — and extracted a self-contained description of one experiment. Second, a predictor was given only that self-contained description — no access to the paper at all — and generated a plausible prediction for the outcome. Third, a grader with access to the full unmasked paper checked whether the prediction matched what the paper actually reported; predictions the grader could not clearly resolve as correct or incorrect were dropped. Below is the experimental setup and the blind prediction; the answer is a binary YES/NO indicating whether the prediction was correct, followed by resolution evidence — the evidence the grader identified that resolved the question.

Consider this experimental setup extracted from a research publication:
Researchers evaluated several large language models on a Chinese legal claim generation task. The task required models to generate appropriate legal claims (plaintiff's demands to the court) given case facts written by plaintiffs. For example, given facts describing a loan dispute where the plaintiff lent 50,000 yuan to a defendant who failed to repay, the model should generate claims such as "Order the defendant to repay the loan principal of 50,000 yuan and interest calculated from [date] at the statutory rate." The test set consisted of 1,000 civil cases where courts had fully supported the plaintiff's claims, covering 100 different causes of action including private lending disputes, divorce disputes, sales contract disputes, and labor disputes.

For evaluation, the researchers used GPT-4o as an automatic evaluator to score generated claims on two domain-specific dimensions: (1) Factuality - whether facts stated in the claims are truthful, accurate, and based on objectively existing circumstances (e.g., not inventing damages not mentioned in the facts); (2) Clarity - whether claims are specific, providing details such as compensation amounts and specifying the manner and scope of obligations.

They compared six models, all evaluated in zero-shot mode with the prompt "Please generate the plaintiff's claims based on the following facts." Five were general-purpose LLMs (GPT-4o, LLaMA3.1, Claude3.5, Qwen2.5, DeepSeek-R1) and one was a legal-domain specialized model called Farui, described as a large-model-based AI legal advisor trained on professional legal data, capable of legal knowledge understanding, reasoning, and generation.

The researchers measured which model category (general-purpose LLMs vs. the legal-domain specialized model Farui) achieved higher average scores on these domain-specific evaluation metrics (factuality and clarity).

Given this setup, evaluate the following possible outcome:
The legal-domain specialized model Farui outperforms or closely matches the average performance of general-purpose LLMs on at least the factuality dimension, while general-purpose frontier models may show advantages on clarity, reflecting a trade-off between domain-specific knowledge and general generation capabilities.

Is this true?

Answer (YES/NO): NO